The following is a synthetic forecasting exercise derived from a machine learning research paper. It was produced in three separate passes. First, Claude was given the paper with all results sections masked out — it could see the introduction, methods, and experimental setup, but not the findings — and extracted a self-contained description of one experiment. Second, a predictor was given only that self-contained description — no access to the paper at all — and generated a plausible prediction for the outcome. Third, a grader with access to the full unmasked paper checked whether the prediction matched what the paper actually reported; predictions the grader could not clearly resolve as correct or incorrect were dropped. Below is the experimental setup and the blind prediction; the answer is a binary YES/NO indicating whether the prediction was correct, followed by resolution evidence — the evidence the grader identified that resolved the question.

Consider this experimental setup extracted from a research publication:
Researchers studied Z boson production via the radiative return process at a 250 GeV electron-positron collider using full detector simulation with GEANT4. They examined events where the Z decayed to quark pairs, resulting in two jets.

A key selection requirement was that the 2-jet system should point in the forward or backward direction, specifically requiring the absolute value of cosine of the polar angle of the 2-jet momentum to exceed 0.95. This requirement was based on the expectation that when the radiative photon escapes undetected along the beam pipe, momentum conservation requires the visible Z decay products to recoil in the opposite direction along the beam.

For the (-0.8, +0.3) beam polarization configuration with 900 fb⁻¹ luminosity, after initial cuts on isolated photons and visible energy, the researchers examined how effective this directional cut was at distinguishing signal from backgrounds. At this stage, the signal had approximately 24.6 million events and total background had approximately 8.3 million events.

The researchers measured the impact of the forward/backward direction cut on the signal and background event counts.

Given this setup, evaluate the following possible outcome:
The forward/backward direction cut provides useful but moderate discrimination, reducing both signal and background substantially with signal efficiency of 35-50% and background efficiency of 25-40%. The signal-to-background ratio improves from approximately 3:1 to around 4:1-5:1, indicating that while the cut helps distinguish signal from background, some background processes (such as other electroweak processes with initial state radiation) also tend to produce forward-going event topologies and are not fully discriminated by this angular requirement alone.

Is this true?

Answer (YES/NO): NO